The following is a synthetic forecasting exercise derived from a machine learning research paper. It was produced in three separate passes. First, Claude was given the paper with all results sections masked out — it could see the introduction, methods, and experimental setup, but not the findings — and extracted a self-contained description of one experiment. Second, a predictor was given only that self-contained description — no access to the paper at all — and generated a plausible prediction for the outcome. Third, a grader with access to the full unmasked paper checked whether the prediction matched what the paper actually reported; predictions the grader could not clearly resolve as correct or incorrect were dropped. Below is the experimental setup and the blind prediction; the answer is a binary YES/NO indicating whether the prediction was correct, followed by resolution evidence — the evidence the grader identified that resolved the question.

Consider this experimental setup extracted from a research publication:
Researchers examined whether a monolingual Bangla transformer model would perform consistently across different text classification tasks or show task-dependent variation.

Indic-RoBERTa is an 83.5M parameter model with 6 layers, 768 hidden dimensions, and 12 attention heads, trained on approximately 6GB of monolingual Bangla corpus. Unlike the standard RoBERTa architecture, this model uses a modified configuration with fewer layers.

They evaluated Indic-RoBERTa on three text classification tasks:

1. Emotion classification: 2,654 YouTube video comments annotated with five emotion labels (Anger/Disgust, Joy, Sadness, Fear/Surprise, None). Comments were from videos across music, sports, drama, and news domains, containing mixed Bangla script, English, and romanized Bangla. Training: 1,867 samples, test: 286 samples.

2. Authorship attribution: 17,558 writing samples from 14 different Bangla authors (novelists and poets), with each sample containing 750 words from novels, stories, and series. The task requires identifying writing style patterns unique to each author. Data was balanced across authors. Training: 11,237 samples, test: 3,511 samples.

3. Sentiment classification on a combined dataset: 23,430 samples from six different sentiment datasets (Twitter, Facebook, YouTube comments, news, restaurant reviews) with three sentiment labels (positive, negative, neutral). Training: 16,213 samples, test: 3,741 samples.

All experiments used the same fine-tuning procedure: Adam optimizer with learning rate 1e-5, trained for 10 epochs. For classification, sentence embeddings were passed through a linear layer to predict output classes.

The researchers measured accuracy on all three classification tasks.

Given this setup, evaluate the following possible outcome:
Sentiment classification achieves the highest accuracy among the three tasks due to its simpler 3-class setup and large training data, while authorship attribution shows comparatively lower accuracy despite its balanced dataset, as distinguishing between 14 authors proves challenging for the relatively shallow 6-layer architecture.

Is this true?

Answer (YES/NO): YES